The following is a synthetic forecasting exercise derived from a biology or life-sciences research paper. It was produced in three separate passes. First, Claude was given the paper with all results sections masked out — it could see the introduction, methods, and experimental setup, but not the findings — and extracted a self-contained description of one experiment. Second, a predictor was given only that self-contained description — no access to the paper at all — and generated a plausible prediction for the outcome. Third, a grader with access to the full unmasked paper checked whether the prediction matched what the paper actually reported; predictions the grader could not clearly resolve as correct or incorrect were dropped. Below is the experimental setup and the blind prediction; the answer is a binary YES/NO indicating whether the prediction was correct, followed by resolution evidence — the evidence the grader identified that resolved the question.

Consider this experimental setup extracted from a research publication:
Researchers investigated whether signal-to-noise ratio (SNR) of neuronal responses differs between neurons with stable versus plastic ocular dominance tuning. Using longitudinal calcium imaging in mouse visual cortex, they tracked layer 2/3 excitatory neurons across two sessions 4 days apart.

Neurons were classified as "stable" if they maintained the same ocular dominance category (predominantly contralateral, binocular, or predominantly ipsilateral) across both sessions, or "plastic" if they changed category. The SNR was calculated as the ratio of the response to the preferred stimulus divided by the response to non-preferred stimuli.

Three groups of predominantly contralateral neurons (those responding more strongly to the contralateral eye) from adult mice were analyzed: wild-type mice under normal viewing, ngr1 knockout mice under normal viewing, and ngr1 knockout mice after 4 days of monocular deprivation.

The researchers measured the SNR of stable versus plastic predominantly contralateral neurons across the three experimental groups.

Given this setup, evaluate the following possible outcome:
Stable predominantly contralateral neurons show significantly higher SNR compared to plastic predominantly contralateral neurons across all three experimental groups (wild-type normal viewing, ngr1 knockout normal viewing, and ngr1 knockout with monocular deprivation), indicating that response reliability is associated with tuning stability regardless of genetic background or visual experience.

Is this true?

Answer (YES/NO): NO